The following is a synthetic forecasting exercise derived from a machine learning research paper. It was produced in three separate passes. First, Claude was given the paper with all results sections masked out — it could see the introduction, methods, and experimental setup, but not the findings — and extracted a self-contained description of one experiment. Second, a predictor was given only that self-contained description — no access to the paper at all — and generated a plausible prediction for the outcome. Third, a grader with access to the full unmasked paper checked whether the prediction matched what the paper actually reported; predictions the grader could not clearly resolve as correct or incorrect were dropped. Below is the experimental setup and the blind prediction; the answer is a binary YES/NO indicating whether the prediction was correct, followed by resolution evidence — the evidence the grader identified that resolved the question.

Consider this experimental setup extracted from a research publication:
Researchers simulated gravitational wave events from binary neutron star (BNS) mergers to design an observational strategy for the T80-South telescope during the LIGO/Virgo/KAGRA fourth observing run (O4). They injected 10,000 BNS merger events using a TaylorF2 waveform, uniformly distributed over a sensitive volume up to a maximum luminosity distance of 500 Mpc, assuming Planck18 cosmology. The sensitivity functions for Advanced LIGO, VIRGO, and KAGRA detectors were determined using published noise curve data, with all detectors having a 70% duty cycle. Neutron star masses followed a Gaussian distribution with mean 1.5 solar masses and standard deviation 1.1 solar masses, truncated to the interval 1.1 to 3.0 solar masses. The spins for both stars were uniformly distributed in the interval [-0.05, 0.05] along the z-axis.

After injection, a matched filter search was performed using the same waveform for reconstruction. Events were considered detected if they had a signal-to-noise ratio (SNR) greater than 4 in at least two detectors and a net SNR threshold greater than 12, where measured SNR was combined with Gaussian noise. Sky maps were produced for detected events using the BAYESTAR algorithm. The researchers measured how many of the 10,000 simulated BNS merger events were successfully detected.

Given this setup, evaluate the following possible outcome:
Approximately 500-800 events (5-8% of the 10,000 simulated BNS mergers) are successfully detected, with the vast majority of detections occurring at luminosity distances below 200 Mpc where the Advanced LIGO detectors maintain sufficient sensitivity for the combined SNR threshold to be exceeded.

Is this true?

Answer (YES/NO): NO